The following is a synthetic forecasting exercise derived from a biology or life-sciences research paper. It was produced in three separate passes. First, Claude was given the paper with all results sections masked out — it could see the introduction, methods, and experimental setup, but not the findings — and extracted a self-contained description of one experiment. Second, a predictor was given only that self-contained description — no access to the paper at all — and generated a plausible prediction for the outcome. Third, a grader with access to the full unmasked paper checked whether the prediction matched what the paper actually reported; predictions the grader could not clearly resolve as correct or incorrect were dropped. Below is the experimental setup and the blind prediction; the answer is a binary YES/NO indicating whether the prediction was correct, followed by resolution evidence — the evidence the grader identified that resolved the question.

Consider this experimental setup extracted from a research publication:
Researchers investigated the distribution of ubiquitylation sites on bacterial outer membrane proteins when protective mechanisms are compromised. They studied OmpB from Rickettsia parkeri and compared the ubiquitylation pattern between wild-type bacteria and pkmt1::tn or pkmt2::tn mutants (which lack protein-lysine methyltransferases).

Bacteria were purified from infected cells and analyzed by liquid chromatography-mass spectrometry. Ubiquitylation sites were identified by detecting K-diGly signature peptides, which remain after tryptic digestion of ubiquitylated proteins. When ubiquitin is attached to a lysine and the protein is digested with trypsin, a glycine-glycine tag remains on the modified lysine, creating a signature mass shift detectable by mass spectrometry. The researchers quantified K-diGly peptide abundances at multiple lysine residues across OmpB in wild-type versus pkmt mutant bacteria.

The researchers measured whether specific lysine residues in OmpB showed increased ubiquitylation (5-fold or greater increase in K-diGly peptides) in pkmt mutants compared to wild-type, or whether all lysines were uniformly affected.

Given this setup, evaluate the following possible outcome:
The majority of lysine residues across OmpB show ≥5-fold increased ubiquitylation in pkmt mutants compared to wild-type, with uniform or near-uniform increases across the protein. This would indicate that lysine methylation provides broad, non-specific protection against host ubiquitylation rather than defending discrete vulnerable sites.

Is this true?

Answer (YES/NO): NO